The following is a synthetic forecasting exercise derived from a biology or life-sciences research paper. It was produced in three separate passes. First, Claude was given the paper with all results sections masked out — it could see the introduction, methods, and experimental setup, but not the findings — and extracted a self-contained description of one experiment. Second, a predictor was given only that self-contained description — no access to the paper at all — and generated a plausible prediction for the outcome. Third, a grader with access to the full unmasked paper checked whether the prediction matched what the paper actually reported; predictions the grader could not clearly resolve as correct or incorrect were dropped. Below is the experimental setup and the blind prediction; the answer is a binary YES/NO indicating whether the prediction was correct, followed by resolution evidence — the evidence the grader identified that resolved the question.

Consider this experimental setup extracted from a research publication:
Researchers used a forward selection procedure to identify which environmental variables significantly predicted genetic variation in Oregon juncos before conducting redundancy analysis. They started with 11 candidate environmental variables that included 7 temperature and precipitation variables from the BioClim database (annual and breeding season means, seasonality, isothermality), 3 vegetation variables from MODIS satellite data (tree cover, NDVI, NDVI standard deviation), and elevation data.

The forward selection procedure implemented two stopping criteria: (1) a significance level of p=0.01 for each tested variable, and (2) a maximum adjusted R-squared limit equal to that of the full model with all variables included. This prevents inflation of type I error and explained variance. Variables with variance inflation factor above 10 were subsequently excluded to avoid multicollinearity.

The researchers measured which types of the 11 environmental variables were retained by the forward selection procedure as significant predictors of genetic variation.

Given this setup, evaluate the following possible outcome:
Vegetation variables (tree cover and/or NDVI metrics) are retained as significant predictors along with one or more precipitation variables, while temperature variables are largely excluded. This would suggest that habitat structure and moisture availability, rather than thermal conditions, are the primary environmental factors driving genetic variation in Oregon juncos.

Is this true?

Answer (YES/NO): NO